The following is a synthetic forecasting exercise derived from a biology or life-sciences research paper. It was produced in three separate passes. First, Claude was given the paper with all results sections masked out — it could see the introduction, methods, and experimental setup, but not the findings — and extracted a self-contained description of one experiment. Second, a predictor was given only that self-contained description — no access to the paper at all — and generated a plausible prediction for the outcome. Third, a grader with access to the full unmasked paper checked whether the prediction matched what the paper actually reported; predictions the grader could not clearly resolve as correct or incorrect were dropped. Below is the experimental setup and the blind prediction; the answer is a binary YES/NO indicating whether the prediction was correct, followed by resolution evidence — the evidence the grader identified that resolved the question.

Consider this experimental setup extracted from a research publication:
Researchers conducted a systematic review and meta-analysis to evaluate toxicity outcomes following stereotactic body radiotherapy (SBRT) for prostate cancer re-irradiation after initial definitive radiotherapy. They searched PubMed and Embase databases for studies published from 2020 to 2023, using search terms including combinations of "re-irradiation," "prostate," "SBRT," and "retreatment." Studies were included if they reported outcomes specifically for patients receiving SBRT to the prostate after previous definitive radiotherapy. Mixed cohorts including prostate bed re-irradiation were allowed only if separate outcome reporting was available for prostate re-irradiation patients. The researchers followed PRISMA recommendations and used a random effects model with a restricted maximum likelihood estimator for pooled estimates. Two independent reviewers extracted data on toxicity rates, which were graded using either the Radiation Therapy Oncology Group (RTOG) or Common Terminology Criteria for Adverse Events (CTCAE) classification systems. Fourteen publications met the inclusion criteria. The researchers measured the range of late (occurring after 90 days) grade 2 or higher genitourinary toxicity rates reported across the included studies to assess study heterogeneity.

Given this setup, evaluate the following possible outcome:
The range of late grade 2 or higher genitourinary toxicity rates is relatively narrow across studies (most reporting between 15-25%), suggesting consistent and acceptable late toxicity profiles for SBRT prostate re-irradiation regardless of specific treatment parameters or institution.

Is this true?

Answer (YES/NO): NO